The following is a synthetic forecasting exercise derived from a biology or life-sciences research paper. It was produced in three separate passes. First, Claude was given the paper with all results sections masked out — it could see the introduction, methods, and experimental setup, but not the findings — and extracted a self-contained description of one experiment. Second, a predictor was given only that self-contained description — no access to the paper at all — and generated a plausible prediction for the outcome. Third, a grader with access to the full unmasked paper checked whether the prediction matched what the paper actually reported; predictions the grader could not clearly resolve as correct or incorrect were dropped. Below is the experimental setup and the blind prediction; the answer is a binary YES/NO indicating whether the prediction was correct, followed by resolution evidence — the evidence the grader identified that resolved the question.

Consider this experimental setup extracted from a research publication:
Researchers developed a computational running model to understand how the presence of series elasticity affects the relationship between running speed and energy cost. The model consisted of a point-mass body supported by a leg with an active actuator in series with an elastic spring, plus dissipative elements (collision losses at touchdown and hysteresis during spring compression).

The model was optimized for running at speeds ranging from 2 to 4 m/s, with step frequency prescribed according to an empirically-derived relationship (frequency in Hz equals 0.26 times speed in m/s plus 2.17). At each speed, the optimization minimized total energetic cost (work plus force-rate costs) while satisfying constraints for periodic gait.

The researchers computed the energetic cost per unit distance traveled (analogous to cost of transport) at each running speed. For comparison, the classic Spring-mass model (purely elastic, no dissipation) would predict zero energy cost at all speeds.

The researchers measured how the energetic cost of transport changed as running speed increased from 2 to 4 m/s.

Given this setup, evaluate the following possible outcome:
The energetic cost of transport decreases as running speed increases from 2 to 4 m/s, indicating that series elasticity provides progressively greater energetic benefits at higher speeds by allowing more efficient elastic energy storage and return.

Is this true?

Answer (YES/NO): NO